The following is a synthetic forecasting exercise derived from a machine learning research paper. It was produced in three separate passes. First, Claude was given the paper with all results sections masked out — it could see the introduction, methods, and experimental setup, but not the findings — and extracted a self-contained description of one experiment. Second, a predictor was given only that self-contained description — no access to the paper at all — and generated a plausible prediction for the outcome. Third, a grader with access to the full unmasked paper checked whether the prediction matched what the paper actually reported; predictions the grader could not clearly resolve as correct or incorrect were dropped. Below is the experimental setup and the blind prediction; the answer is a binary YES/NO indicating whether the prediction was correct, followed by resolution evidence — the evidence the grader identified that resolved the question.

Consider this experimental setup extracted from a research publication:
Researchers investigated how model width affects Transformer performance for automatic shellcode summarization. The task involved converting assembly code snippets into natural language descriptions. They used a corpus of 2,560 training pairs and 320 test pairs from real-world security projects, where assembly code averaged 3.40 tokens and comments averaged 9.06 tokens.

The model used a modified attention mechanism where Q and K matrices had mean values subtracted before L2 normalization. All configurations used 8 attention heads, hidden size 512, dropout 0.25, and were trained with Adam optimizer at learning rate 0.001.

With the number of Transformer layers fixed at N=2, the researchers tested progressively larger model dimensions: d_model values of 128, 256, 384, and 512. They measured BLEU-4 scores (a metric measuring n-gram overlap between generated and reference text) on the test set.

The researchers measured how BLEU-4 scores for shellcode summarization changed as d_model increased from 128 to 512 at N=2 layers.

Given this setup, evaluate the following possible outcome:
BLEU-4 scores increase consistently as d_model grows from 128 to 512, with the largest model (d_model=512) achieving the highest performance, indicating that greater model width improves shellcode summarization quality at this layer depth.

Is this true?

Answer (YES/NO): NO